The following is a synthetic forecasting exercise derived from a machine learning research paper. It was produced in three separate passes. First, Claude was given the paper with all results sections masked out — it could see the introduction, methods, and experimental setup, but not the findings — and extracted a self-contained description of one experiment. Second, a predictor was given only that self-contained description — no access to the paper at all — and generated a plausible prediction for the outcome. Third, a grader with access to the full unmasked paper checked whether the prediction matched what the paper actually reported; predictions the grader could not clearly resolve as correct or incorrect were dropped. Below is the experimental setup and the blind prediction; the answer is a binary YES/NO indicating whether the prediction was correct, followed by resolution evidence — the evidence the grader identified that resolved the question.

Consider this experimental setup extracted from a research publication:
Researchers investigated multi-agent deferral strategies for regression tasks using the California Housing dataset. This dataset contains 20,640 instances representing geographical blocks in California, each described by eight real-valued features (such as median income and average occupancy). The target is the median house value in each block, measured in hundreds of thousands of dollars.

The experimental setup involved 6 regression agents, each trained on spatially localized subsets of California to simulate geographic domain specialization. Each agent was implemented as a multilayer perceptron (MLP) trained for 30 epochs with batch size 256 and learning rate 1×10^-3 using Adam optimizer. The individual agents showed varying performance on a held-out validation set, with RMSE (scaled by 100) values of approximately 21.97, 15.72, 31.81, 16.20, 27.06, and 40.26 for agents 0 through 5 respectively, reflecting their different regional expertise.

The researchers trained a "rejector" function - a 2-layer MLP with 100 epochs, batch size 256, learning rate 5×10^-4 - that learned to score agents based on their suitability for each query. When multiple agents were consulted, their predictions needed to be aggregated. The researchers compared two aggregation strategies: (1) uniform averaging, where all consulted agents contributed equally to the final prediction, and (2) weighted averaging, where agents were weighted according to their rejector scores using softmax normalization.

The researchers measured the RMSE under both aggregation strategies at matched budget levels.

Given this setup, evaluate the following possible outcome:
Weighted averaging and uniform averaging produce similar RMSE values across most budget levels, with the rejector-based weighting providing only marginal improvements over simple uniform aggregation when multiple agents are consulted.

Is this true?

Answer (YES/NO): NO